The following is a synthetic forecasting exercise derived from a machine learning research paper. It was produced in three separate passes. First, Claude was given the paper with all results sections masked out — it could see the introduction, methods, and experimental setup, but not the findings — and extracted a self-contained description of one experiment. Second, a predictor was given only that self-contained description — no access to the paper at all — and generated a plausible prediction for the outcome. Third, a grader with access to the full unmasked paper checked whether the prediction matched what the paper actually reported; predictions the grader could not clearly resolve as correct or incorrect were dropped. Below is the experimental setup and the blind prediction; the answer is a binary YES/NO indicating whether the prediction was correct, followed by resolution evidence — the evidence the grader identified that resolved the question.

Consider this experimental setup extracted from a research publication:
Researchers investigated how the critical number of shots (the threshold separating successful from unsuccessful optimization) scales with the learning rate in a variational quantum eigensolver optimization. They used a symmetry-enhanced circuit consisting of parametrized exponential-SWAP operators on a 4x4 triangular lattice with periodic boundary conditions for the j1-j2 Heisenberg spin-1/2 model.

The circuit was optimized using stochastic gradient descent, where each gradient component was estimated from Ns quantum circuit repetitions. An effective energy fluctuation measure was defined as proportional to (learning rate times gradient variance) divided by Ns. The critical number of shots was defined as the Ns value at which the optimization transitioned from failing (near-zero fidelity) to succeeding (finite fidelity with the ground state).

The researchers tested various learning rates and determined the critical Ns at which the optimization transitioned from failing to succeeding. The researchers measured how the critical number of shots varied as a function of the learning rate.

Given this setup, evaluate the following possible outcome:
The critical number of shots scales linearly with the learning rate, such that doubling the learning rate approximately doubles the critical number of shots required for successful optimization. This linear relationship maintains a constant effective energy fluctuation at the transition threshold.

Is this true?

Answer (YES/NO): YES